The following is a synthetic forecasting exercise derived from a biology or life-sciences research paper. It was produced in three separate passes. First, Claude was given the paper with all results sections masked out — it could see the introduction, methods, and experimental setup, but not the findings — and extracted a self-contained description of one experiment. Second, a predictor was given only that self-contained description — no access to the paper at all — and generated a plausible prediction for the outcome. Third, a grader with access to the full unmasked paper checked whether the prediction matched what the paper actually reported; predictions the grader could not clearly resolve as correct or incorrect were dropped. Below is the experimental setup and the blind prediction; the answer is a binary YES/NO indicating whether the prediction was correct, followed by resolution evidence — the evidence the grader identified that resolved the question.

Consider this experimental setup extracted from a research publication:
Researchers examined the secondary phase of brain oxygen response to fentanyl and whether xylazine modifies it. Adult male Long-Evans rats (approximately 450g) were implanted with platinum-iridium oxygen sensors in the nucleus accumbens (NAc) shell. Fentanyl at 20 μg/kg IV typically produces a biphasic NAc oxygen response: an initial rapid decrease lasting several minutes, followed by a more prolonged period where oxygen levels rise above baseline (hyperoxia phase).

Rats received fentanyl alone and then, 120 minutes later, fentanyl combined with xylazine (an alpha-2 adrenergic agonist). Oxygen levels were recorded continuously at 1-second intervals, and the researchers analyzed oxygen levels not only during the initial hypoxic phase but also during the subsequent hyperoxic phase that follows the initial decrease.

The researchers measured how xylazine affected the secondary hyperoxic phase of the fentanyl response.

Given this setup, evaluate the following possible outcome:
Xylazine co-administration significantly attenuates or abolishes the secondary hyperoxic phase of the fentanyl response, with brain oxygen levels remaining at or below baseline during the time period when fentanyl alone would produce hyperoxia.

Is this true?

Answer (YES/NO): YES